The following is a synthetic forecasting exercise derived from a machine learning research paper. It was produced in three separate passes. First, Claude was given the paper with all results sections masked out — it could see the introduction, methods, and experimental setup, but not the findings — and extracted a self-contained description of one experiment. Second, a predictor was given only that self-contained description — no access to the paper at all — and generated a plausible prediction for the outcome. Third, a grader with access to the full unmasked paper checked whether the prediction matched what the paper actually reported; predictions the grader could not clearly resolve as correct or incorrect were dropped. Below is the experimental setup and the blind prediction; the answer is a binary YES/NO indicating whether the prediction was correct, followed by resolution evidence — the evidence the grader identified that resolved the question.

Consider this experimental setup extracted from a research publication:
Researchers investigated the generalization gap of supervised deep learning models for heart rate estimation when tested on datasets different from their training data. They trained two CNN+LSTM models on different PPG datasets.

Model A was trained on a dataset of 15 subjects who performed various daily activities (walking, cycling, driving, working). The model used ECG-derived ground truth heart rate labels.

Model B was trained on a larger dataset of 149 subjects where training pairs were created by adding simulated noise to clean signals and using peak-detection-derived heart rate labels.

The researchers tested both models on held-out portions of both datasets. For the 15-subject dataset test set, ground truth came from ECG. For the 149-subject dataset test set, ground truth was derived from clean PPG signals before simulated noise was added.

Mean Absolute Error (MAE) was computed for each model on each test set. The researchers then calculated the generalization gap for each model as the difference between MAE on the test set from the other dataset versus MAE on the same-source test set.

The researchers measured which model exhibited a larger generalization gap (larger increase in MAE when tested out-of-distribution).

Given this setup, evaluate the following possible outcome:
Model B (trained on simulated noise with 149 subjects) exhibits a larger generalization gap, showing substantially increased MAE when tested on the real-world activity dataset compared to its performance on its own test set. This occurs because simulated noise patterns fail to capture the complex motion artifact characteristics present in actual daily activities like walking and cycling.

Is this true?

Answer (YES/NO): YES